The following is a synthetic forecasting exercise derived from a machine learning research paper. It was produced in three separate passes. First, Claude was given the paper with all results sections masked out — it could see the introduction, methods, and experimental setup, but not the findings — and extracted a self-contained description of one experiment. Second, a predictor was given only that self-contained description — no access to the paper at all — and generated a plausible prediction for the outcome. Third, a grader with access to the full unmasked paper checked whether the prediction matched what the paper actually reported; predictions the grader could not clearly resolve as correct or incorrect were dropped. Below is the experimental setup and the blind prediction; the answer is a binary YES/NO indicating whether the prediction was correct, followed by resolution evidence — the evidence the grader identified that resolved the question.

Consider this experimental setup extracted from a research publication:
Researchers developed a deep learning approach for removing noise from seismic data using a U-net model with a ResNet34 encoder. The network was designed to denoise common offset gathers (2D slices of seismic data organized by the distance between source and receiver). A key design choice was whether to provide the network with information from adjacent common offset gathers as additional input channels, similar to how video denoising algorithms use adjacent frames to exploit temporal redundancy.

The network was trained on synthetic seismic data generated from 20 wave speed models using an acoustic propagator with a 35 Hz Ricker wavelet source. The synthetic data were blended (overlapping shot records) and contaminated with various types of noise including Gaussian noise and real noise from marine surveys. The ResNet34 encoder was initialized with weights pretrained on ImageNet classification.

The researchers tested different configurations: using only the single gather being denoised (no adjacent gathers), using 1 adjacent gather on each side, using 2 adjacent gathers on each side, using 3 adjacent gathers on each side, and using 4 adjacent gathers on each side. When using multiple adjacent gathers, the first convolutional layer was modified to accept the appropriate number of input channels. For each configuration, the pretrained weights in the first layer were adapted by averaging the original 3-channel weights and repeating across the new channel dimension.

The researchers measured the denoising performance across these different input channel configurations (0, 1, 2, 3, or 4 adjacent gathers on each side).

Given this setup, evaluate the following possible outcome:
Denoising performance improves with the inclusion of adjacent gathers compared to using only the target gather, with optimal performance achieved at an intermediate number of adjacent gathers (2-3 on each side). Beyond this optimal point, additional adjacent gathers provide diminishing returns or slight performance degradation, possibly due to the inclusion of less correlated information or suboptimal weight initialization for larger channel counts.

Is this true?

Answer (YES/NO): YES